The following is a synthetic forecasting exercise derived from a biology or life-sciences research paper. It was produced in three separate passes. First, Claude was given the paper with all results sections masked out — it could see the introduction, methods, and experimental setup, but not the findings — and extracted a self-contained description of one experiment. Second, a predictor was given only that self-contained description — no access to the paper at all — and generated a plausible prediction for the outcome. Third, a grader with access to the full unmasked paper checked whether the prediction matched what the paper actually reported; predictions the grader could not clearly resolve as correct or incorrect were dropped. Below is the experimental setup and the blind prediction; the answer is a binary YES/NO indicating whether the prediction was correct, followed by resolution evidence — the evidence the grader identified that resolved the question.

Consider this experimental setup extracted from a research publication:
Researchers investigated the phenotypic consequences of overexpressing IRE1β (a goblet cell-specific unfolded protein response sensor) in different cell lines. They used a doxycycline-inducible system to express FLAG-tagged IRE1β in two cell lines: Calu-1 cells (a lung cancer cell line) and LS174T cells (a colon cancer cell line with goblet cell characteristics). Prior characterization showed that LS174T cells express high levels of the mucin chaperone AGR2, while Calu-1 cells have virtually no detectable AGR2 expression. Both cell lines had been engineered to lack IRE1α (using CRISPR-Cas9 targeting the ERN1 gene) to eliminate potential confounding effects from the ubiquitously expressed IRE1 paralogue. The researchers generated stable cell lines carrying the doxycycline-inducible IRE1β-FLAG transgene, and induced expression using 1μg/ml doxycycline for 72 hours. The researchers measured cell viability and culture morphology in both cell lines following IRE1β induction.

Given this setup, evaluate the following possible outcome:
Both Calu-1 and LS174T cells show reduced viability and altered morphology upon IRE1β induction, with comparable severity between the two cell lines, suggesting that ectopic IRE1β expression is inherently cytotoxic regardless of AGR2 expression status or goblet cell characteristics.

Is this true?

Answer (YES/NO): NO